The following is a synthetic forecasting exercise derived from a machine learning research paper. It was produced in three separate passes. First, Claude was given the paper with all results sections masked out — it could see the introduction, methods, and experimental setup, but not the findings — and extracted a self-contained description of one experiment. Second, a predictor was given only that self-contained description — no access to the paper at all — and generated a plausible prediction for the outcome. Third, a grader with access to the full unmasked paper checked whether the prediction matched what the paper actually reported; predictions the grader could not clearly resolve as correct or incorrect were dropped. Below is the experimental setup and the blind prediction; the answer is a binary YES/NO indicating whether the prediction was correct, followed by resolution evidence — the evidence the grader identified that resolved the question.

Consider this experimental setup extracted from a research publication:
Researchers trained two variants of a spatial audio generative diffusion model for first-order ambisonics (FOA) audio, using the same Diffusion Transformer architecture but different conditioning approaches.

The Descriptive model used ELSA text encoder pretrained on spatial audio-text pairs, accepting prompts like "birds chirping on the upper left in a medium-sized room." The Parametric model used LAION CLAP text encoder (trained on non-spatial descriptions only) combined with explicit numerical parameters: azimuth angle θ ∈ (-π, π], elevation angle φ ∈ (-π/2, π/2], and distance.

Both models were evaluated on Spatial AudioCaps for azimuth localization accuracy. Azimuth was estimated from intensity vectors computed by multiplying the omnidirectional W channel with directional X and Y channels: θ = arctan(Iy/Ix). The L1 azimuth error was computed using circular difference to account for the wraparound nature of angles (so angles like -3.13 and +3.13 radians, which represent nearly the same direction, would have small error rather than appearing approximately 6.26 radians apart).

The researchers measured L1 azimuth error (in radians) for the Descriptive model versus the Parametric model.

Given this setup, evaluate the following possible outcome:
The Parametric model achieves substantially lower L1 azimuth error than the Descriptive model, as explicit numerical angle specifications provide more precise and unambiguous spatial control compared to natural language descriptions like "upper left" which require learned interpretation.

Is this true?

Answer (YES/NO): YES